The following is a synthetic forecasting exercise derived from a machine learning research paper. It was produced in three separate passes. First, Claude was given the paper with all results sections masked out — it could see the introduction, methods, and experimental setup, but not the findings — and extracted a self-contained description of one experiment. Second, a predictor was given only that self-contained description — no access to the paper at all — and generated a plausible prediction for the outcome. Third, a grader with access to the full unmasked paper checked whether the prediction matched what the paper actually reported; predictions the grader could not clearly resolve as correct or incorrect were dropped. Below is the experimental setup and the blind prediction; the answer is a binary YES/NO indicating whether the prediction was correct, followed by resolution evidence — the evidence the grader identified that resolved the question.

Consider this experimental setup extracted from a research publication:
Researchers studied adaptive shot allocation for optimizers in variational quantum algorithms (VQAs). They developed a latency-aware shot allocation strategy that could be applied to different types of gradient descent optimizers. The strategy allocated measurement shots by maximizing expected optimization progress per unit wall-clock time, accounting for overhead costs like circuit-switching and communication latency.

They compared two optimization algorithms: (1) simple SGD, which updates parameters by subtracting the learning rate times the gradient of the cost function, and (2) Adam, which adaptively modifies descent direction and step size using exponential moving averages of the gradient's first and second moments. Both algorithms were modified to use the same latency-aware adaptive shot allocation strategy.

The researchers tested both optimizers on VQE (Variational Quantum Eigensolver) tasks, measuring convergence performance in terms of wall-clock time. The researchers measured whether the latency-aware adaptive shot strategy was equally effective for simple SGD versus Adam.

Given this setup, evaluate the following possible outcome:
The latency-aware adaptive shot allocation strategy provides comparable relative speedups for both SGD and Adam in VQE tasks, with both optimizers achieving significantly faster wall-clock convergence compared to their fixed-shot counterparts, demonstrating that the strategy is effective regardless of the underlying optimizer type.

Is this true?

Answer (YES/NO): NO